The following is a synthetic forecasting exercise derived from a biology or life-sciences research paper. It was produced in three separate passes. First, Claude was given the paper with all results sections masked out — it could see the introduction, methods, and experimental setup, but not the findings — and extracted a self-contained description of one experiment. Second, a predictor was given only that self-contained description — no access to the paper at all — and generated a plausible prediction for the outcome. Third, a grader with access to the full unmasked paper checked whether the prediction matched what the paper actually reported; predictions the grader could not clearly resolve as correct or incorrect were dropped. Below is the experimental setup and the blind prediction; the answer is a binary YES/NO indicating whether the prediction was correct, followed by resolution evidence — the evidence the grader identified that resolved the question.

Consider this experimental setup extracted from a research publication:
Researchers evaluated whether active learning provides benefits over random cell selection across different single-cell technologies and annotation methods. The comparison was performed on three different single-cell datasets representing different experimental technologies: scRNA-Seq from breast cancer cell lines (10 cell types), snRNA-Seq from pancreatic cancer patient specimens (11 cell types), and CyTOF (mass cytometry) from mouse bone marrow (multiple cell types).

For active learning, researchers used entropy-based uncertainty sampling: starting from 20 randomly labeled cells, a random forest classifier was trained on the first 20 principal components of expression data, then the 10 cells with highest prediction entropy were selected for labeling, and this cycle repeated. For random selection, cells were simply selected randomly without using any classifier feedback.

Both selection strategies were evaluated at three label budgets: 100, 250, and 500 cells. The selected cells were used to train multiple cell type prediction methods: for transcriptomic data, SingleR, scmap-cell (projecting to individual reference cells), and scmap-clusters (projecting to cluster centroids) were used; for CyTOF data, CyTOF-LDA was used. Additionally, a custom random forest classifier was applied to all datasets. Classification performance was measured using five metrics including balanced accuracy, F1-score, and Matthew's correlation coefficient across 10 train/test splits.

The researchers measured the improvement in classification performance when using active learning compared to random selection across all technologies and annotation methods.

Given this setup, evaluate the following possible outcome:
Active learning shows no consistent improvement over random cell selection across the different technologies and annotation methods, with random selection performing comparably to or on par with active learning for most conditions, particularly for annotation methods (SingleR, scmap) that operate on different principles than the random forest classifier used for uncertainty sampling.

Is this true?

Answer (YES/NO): NO